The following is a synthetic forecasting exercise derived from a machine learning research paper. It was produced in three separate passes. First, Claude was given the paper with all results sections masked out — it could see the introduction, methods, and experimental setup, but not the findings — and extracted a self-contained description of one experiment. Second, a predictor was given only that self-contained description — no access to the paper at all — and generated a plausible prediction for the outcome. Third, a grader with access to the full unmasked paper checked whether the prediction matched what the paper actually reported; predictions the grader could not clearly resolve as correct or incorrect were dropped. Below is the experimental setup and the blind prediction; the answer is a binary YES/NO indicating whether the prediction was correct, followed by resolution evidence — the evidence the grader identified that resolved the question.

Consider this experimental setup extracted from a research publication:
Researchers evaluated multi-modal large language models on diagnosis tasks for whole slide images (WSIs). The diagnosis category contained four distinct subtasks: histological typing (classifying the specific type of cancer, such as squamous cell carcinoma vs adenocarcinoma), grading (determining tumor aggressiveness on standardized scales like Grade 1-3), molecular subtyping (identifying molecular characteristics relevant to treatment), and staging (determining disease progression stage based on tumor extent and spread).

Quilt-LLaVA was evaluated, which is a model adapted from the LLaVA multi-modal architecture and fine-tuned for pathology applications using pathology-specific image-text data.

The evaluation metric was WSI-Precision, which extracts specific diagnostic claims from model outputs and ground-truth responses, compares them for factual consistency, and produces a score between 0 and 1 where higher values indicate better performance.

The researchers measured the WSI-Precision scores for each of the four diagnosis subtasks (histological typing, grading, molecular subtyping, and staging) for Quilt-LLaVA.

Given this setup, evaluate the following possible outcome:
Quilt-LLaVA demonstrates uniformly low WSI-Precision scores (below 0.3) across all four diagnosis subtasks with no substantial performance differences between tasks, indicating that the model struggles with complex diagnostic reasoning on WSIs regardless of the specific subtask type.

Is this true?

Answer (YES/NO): NO